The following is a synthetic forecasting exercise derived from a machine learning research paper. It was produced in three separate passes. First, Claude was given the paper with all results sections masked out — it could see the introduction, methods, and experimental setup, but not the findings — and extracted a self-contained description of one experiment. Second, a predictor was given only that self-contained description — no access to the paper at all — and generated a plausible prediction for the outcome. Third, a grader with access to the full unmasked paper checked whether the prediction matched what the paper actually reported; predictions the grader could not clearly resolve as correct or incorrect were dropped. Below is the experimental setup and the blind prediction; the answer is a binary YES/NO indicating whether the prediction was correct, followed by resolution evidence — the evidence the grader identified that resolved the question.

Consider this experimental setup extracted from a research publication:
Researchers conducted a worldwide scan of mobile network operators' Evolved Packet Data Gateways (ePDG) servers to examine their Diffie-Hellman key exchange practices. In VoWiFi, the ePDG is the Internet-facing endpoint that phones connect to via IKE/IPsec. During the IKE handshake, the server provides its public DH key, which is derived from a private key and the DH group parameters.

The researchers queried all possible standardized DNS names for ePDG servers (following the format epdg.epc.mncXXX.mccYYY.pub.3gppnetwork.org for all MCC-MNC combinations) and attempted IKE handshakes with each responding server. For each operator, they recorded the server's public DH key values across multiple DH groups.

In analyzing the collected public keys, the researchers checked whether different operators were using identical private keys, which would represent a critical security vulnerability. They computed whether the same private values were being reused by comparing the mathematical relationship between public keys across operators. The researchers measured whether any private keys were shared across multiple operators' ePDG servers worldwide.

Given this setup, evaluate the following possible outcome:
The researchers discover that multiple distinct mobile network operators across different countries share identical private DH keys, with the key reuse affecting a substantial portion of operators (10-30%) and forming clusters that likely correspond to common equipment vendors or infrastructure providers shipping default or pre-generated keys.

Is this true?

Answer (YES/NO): NO